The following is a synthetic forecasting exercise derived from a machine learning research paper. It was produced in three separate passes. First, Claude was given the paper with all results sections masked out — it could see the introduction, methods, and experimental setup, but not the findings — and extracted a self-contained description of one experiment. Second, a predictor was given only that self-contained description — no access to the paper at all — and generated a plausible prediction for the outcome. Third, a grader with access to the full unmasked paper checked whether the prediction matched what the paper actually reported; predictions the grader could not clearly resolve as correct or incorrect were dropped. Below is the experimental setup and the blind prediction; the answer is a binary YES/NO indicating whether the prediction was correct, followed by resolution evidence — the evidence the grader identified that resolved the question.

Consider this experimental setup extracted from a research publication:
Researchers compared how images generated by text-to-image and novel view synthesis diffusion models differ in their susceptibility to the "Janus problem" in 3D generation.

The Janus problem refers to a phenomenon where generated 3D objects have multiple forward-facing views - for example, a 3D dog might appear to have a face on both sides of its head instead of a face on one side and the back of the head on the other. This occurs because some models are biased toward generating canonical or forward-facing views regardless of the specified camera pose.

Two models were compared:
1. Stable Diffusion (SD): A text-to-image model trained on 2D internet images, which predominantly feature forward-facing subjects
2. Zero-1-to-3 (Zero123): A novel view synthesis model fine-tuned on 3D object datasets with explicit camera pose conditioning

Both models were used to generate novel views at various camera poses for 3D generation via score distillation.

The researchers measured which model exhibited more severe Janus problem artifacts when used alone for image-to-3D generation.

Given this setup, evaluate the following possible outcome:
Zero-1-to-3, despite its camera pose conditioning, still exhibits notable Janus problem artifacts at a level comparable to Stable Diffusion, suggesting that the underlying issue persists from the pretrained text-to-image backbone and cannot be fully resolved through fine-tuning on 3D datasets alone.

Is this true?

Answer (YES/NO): NO